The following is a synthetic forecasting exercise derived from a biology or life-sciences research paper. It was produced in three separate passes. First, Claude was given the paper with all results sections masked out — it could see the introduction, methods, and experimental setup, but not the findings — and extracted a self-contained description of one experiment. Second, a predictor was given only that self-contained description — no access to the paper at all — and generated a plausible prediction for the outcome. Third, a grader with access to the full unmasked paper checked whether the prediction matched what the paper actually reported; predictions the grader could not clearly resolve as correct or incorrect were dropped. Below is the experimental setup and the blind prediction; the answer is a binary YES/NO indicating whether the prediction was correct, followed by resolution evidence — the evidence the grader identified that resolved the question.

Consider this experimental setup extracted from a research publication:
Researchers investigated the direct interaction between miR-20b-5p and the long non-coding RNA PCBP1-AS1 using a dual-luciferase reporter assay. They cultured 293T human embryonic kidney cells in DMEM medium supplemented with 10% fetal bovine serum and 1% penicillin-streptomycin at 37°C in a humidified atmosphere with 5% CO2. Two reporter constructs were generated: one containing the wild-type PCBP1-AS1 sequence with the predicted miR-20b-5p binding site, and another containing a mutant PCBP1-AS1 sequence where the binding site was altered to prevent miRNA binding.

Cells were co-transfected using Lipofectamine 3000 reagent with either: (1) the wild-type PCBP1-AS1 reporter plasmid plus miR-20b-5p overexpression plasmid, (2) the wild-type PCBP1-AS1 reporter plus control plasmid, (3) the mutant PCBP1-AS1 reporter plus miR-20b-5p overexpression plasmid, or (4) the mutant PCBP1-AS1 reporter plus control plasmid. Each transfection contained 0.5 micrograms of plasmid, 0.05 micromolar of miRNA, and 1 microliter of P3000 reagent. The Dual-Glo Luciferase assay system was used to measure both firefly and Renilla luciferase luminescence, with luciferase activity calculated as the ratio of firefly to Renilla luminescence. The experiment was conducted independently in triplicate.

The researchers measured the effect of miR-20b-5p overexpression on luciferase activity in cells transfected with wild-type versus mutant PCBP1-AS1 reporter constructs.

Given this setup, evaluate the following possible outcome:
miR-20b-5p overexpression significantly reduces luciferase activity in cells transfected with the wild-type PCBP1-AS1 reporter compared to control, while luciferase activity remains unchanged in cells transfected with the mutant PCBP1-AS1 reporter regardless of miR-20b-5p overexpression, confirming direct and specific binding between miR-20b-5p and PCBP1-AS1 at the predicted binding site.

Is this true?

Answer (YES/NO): YES